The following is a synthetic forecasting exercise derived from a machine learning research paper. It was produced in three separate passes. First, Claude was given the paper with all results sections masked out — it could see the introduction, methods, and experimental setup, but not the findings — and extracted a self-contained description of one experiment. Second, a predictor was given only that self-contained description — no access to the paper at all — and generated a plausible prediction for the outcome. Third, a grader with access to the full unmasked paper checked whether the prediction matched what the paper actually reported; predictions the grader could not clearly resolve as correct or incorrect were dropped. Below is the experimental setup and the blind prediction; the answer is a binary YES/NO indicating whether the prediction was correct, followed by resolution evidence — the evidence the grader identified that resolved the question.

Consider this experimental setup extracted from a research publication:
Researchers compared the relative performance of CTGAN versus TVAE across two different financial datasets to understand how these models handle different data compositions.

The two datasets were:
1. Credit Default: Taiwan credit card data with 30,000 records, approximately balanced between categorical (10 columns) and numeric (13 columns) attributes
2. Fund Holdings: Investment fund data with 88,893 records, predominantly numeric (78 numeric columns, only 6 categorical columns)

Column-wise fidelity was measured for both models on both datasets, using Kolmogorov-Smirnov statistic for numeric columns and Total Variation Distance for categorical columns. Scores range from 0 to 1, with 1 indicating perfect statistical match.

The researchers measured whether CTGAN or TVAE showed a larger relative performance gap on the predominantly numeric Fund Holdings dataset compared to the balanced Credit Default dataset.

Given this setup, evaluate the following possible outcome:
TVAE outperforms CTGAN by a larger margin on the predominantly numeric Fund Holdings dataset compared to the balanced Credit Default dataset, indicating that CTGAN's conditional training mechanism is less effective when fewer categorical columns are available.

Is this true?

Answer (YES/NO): YES